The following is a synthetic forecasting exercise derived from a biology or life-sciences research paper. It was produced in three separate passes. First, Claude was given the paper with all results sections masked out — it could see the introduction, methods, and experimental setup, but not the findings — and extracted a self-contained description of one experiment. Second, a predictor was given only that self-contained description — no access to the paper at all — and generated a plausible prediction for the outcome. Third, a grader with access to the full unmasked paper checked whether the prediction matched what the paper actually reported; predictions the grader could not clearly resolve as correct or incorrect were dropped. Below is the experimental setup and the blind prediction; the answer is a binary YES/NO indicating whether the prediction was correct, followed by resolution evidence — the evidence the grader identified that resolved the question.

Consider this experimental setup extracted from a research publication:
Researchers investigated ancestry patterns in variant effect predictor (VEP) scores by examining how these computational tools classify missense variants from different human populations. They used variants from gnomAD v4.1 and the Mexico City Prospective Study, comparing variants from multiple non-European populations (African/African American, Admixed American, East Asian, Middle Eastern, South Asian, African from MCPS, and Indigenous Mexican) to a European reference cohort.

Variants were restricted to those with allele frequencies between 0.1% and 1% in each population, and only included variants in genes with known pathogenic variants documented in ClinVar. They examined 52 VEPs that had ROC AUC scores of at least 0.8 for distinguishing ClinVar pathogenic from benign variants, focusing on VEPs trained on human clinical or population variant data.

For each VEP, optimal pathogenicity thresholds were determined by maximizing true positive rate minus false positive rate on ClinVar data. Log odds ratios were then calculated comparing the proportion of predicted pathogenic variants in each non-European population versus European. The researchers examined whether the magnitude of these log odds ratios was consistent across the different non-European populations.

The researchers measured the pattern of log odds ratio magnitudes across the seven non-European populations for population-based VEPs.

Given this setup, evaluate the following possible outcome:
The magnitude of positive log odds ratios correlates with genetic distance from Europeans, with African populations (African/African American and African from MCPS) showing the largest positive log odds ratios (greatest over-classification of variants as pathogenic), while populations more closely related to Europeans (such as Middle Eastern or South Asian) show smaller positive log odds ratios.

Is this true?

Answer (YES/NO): NO